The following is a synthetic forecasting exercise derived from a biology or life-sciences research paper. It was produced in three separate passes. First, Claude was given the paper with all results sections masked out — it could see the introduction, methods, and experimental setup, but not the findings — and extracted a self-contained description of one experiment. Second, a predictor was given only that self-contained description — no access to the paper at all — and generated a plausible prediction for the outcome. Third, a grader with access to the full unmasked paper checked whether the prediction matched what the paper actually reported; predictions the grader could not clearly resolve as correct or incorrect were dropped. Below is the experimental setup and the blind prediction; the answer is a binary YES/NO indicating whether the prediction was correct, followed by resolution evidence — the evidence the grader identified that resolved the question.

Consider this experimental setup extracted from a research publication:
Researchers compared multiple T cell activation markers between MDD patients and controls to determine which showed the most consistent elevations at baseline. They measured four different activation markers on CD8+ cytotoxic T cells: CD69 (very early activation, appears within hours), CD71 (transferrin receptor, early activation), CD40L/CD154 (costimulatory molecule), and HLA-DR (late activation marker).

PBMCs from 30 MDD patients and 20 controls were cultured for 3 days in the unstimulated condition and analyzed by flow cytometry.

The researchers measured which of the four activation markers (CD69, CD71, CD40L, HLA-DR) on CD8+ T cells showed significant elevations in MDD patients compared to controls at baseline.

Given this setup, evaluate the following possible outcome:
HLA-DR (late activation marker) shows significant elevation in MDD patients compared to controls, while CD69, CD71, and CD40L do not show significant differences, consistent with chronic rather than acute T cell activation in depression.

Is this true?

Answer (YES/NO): NO